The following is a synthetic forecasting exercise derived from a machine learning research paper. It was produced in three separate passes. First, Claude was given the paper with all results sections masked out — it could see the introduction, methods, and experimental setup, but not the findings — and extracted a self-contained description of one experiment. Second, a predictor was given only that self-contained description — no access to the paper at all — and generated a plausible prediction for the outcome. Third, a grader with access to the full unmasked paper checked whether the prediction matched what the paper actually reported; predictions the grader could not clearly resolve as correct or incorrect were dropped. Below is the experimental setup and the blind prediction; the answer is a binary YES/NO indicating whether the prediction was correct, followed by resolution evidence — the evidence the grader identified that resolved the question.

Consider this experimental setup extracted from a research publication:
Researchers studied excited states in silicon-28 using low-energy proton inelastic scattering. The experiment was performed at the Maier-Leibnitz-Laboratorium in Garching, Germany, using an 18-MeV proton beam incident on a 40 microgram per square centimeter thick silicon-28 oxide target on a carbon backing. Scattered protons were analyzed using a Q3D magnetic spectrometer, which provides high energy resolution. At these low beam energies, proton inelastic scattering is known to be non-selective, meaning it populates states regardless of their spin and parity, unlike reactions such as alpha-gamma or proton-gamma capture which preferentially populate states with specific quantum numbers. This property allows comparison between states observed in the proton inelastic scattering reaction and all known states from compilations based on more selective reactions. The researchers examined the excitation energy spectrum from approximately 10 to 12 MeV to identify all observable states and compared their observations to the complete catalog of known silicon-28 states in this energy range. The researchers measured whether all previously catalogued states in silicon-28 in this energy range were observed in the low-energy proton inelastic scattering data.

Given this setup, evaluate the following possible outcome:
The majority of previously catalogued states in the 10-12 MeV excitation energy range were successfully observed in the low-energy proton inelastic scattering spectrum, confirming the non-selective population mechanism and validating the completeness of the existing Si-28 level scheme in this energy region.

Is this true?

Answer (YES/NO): NO